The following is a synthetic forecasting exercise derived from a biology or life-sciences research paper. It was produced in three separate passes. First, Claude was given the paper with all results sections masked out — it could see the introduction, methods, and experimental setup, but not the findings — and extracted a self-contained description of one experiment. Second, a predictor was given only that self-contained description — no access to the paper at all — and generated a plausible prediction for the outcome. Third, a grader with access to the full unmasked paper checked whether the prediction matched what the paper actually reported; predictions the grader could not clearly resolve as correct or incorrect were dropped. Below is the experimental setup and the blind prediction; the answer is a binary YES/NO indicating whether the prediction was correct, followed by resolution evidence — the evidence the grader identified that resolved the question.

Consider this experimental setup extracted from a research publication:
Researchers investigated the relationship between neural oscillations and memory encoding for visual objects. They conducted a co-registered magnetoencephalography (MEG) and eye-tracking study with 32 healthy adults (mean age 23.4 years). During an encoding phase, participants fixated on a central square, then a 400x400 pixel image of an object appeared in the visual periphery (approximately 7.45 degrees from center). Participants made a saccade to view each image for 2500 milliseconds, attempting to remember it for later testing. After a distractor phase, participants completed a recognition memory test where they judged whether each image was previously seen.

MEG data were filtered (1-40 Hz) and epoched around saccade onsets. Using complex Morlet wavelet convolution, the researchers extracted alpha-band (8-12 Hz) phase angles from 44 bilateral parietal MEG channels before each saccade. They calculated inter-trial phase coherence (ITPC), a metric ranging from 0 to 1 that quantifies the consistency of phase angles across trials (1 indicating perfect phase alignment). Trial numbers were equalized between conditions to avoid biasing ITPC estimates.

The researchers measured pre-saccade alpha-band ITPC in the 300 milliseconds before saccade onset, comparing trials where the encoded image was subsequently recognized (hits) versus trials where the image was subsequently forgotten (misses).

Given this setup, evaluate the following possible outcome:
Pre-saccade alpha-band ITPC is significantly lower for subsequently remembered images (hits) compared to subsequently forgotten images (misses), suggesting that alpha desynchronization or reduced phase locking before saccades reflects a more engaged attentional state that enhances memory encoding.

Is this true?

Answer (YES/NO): NO